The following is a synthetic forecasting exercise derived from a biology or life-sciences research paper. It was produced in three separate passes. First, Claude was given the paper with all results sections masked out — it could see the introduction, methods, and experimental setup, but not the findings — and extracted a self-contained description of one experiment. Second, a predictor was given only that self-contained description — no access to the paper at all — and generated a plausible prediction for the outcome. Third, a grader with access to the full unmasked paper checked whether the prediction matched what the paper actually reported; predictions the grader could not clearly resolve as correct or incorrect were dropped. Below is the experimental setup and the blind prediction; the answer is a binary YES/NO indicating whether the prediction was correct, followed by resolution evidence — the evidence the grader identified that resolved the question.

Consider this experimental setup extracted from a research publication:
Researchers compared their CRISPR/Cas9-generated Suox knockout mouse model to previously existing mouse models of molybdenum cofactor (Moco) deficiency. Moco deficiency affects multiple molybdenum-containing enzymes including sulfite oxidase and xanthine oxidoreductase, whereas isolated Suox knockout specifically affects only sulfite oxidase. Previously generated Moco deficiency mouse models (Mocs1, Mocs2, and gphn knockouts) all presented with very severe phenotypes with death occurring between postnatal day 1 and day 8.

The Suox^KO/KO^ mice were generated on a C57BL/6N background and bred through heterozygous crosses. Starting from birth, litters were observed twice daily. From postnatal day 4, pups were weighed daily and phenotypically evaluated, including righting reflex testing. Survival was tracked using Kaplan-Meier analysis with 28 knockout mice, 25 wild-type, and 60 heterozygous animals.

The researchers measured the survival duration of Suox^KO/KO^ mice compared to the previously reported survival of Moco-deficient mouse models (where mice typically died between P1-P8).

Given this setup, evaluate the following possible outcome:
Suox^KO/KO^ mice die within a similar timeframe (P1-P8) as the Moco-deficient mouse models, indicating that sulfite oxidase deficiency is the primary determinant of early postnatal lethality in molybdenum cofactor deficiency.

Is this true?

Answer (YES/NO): NO